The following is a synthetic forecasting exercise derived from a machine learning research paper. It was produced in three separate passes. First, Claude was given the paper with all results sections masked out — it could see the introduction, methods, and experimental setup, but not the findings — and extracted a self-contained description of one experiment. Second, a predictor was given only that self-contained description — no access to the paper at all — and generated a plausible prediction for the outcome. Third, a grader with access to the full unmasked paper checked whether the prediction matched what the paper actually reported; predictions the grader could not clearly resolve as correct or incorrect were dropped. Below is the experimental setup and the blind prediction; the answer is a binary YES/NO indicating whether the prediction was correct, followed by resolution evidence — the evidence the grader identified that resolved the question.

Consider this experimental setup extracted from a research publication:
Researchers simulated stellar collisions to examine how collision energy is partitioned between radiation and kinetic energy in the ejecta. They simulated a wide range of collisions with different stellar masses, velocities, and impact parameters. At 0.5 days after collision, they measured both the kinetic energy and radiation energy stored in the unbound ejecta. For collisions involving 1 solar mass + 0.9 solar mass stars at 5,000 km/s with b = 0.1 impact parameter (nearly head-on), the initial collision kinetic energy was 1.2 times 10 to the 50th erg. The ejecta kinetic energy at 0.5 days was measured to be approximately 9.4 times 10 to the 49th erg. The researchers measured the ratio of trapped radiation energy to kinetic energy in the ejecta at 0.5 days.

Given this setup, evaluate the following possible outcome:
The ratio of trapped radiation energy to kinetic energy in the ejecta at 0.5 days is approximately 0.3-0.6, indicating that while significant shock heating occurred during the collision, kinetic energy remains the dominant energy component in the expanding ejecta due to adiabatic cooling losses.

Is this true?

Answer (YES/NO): NO